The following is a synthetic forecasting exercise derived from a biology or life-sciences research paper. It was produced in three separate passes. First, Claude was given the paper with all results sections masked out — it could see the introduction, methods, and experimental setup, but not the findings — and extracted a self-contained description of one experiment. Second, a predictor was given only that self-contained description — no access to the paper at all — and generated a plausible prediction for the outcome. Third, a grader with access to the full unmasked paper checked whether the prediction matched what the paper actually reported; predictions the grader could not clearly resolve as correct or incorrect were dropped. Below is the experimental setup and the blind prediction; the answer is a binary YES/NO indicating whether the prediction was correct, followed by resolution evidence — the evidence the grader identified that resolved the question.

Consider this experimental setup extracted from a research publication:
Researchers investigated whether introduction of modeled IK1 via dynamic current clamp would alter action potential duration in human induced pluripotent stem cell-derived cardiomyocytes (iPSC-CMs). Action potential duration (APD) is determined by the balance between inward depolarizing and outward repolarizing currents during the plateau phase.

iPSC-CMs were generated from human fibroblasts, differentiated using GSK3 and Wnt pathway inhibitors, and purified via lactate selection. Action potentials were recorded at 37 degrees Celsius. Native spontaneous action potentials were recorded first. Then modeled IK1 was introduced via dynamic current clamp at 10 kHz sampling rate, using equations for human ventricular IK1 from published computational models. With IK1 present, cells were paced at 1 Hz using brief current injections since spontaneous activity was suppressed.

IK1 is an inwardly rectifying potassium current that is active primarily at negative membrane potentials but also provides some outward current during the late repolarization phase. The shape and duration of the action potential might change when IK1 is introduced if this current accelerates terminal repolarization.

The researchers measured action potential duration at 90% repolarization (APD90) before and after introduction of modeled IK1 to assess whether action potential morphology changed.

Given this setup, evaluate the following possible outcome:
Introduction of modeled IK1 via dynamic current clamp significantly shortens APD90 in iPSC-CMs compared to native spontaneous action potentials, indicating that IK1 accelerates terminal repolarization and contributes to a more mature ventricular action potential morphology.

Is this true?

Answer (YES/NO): YES